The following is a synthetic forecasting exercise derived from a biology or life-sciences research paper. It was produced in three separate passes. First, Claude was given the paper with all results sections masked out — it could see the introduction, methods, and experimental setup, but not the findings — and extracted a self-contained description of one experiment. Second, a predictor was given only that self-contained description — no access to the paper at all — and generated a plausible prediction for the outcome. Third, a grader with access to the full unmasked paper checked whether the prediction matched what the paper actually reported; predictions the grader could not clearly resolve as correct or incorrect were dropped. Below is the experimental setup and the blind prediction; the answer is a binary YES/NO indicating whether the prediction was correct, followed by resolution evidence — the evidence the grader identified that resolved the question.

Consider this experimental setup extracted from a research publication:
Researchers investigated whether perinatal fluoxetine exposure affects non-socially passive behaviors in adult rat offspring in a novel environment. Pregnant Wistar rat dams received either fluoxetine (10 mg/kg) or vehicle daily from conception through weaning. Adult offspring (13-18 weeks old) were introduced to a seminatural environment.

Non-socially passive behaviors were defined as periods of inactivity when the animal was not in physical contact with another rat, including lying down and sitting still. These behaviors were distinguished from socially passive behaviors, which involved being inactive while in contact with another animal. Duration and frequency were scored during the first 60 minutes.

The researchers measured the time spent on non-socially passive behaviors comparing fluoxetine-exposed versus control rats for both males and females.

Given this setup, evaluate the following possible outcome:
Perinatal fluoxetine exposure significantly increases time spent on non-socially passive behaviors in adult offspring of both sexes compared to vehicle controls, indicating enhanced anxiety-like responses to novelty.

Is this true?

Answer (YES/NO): NO